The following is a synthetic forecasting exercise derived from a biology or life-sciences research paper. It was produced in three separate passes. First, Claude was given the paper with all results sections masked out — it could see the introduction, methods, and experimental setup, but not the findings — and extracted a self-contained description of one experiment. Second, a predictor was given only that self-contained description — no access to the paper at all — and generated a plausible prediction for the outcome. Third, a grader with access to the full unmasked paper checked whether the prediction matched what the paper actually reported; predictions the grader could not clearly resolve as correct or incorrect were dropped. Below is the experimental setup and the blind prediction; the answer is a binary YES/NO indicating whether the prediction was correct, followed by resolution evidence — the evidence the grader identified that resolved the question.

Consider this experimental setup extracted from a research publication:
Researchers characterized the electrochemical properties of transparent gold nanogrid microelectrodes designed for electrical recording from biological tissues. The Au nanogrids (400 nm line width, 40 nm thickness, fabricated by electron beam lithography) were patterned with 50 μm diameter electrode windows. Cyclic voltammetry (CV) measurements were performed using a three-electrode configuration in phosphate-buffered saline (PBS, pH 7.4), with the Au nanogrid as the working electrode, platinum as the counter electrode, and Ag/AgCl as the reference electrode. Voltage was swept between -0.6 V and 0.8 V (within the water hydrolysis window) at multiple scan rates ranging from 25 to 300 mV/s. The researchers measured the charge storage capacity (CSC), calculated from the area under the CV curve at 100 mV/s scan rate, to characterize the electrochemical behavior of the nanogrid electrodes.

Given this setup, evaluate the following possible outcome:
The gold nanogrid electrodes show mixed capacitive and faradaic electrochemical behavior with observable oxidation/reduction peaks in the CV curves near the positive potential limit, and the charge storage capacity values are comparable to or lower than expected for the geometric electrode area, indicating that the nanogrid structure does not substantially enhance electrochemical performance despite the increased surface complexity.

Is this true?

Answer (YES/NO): NO